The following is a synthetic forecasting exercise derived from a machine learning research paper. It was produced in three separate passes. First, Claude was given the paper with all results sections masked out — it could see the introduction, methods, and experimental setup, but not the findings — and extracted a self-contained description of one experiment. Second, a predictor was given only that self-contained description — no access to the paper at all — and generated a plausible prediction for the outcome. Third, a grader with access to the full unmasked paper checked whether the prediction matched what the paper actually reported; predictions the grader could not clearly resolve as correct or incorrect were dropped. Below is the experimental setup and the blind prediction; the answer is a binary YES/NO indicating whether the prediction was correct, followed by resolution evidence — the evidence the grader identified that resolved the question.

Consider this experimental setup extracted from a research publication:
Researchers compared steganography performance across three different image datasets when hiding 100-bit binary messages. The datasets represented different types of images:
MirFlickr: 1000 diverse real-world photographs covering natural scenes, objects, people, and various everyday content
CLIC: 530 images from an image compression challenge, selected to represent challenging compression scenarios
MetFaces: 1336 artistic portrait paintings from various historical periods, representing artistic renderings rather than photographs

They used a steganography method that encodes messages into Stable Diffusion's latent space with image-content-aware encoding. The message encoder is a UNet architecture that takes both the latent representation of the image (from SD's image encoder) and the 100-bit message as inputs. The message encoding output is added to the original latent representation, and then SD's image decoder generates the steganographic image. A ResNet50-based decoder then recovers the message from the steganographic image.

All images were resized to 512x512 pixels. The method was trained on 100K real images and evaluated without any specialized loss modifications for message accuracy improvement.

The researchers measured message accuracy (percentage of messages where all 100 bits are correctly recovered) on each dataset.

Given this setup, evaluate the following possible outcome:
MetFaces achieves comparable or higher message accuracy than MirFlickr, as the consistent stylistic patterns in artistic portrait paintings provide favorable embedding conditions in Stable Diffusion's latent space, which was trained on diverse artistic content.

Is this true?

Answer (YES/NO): YES